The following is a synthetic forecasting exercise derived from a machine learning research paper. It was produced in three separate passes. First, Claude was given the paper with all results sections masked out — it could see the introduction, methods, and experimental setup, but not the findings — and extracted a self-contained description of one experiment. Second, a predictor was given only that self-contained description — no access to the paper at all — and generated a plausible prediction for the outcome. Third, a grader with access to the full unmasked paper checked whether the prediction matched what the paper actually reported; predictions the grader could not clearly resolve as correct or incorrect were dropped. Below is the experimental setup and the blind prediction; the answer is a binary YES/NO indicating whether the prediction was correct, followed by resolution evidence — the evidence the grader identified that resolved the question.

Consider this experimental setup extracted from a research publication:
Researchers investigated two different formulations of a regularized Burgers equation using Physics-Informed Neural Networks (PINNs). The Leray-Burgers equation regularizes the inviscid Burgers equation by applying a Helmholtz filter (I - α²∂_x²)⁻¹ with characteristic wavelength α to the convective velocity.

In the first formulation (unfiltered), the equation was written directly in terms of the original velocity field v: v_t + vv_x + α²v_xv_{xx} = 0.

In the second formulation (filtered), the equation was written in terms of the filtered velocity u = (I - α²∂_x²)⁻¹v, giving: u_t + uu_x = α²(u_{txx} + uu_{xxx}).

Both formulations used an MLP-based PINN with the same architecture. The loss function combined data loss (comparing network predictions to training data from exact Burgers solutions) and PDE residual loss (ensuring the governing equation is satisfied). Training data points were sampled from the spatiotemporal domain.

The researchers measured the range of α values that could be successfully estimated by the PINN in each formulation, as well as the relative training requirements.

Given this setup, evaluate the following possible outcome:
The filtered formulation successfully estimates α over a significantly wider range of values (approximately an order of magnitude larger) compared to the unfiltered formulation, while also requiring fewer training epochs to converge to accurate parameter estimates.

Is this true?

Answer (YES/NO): NO